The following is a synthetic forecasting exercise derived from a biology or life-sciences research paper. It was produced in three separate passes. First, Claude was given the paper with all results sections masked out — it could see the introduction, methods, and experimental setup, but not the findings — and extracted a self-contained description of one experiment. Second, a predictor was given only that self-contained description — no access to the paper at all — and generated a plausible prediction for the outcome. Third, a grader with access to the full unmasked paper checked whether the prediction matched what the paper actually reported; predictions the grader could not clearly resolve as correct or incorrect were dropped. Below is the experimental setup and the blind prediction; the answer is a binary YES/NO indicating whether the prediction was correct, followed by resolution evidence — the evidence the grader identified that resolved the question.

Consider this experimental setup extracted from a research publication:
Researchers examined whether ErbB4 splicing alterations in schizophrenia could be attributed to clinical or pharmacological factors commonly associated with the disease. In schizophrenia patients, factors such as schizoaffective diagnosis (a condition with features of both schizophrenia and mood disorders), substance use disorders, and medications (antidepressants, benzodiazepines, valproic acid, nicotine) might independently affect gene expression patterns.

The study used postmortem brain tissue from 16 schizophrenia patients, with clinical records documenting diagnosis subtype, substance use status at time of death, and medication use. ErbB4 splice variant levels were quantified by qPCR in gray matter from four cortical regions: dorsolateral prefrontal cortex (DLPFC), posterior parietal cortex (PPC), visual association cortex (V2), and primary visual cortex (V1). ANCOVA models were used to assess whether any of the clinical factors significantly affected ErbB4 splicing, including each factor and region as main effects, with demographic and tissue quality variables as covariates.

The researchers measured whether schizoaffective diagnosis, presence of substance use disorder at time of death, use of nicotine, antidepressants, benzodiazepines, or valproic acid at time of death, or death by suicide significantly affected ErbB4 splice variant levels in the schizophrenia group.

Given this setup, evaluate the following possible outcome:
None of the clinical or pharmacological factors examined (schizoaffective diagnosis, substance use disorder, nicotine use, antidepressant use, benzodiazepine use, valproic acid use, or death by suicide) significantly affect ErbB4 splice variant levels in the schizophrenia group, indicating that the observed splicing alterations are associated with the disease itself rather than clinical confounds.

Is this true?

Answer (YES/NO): YES